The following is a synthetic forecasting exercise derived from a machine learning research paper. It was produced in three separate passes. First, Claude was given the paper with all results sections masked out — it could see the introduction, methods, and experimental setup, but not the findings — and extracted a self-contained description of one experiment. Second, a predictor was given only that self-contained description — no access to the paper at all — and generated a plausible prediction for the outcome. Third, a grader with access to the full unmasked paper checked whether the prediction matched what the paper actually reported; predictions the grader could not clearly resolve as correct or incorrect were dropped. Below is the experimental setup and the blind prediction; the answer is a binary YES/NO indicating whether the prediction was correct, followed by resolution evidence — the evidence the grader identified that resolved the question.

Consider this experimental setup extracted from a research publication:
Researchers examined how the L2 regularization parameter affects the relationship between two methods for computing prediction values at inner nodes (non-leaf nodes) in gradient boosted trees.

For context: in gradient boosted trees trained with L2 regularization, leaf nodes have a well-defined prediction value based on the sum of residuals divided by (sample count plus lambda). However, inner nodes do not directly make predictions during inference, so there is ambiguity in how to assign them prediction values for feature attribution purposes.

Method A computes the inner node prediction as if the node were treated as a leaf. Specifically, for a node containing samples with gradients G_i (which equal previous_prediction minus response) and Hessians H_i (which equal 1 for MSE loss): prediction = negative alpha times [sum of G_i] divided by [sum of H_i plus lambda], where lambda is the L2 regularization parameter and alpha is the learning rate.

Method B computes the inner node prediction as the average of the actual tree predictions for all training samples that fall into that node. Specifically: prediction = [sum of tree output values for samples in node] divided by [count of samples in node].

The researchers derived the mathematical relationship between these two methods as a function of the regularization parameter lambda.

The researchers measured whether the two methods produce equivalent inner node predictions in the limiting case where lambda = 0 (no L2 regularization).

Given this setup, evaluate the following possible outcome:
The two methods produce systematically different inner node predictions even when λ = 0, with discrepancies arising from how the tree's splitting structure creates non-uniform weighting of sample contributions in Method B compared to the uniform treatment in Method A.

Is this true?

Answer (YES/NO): NO